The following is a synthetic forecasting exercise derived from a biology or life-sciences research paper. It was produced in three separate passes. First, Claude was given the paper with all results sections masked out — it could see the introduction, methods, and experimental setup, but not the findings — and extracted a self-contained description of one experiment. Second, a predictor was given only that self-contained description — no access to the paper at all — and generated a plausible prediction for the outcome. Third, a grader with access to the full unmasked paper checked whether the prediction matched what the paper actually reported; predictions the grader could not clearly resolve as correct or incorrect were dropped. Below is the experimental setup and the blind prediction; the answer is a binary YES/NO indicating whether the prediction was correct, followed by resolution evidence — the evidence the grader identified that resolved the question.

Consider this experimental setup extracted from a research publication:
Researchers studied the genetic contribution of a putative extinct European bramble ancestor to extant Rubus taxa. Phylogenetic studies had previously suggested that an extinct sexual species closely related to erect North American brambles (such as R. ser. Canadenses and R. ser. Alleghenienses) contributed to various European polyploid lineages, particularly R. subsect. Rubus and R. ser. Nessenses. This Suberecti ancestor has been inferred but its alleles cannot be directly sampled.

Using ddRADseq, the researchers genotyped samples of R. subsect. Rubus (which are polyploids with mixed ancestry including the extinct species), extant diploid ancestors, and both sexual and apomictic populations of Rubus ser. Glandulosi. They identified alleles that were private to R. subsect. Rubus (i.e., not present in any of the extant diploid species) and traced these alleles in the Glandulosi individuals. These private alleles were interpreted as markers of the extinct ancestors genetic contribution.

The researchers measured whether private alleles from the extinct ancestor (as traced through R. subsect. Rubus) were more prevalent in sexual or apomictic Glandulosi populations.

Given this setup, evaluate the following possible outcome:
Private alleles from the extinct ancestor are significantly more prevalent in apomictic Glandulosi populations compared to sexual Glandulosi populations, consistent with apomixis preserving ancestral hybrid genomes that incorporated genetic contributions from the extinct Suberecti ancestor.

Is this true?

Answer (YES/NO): YES